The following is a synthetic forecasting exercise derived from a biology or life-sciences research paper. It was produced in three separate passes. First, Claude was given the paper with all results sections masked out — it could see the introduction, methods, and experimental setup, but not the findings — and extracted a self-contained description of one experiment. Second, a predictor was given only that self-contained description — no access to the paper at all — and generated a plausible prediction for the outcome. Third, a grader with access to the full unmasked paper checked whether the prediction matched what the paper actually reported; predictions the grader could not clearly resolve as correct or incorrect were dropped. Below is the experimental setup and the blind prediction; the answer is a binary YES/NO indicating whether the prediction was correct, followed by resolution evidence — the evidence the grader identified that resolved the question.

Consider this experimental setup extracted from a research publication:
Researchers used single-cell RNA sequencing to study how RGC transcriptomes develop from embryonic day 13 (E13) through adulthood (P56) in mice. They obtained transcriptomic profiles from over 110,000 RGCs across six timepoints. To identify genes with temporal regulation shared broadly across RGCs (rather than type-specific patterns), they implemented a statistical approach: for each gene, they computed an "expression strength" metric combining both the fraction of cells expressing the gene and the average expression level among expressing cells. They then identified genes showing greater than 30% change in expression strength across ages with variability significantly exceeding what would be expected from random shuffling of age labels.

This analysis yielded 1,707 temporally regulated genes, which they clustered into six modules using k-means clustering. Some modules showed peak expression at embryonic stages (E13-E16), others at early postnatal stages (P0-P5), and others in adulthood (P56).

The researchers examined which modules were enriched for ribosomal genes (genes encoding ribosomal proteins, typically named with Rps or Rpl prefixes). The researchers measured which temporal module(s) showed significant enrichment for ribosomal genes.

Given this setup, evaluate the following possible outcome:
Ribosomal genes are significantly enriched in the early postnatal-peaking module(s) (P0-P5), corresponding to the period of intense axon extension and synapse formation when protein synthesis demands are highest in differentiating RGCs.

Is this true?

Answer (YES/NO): NO